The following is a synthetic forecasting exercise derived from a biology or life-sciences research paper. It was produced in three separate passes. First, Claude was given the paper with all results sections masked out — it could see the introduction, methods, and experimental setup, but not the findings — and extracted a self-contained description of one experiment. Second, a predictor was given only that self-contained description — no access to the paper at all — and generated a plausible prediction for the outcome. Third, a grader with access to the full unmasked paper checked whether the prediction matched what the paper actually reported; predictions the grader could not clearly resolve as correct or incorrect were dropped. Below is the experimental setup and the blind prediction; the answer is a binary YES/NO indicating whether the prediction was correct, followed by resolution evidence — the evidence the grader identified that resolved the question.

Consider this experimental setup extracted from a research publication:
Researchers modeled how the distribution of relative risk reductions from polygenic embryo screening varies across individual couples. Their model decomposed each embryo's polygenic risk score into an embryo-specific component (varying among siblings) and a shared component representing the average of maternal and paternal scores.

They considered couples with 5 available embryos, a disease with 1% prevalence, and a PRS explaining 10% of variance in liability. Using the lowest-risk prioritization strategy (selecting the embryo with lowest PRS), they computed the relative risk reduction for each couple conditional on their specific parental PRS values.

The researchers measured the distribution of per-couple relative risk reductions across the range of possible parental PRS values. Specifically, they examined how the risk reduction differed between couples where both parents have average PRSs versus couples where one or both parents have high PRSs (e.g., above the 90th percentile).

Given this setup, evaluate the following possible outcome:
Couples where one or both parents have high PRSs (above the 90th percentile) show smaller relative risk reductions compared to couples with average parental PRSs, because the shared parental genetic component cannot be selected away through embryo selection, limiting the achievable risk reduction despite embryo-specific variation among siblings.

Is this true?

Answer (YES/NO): YES